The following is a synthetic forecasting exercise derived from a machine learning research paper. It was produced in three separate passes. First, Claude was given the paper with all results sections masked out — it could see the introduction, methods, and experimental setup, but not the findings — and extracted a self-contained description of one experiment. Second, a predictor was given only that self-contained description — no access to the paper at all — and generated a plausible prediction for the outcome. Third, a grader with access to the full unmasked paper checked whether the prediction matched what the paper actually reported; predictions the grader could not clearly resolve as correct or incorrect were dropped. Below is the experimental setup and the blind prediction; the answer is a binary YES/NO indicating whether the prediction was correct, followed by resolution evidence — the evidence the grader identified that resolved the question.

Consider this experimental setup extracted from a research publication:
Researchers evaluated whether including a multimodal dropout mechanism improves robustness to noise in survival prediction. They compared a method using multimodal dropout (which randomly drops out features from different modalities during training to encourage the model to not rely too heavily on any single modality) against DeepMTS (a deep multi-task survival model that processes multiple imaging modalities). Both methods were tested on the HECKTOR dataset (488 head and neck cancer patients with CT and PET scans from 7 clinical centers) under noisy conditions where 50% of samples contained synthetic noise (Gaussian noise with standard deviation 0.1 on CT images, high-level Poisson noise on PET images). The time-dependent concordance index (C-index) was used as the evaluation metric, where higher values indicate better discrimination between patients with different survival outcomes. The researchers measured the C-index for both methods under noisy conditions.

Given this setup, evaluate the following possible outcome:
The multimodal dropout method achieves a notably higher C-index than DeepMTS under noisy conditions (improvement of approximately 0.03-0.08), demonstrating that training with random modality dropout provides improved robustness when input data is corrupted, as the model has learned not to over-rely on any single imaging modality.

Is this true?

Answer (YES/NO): NO